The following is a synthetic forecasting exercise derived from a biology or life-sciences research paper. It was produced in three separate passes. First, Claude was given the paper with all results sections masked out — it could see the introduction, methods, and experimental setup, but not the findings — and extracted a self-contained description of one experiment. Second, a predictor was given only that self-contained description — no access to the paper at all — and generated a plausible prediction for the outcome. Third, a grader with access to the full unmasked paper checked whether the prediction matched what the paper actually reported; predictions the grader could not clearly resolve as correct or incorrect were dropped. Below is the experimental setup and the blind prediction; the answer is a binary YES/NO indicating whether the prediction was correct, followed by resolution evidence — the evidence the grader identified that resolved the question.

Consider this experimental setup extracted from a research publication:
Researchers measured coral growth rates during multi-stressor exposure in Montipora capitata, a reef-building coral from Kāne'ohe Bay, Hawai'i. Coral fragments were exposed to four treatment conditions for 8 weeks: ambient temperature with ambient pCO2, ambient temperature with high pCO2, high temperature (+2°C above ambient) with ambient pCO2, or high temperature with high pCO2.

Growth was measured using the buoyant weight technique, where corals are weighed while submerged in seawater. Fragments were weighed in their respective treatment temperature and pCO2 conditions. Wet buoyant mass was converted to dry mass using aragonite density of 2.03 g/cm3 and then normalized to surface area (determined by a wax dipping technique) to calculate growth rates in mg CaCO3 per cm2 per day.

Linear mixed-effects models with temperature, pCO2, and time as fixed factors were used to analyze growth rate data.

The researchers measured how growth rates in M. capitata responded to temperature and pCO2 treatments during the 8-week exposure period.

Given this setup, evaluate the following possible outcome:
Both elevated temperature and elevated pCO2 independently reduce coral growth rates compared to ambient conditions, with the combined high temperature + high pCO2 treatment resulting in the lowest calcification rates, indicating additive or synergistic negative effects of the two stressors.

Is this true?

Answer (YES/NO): NO